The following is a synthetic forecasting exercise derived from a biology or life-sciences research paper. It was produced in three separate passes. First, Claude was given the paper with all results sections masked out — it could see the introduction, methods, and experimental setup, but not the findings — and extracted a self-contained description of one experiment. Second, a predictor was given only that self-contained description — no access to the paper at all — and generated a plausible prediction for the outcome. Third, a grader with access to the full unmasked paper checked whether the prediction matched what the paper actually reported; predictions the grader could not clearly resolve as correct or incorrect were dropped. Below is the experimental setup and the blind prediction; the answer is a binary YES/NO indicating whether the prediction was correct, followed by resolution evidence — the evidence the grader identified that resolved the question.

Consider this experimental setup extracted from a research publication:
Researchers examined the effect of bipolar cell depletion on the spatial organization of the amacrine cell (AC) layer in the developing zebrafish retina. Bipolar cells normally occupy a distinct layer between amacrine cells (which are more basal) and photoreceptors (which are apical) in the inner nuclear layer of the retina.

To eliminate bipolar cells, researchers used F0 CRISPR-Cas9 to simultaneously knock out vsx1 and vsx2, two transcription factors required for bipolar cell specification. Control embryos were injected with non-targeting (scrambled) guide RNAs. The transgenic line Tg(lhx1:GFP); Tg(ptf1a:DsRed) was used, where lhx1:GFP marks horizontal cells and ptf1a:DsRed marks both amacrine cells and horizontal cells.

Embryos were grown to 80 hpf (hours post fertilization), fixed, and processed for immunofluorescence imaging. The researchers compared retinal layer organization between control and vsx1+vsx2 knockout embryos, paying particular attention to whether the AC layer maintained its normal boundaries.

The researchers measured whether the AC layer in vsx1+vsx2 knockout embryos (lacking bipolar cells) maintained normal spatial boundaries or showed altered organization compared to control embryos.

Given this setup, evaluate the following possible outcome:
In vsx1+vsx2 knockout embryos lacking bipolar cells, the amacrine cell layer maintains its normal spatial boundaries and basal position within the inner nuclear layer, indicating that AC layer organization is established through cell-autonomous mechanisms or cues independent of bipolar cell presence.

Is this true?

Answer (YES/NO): NO